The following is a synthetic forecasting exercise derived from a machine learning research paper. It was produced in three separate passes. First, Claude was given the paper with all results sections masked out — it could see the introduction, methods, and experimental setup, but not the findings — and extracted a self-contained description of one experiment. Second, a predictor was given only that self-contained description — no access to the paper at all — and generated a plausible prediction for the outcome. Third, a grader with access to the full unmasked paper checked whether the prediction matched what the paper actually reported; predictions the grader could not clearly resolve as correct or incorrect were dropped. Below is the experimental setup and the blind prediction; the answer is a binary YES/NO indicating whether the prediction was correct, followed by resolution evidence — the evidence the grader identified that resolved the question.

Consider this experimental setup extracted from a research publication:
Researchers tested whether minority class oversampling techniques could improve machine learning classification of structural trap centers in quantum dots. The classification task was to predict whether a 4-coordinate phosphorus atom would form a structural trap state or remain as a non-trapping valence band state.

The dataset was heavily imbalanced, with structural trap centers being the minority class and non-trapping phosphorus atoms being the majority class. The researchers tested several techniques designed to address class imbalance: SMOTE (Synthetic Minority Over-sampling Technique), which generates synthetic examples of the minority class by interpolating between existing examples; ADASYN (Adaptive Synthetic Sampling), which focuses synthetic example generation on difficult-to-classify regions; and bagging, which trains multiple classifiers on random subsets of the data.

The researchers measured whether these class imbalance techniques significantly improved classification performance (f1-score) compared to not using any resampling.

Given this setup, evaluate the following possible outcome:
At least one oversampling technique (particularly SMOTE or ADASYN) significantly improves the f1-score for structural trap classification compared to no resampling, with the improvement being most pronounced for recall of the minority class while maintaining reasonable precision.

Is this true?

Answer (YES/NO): NO